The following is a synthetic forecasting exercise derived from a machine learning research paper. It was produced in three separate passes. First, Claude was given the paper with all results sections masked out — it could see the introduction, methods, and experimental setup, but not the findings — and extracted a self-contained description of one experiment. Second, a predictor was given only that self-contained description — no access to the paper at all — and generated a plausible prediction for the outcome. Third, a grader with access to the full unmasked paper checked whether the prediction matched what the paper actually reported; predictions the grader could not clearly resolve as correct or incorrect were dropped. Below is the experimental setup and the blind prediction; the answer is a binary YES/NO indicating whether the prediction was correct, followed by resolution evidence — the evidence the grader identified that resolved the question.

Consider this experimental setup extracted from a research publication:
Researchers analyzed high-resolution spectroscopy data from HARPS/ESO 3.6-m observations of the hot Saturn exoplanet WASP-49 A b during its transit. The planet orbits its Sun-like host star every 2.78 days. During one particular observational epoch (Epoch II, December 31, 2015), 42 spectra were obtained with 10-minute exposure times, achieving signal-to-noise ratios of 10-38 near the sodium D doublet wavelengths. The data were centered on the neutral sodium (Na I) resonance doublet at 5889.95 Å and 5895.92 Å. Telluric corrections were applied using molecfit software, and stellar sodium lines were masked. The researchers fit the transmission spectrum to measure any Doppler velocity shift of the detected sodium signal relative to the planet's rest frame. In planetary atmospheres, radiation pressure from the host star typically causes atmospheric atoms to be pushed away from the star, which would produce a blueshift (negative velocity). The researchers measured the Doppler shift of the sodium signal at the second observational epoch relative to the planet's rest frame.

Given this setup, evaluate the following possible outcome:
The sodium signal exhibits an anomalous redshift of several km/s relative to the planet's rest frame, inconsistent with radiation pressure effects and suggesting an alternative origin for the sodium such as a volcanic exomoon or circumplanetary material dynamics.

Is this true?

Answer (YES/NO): YES